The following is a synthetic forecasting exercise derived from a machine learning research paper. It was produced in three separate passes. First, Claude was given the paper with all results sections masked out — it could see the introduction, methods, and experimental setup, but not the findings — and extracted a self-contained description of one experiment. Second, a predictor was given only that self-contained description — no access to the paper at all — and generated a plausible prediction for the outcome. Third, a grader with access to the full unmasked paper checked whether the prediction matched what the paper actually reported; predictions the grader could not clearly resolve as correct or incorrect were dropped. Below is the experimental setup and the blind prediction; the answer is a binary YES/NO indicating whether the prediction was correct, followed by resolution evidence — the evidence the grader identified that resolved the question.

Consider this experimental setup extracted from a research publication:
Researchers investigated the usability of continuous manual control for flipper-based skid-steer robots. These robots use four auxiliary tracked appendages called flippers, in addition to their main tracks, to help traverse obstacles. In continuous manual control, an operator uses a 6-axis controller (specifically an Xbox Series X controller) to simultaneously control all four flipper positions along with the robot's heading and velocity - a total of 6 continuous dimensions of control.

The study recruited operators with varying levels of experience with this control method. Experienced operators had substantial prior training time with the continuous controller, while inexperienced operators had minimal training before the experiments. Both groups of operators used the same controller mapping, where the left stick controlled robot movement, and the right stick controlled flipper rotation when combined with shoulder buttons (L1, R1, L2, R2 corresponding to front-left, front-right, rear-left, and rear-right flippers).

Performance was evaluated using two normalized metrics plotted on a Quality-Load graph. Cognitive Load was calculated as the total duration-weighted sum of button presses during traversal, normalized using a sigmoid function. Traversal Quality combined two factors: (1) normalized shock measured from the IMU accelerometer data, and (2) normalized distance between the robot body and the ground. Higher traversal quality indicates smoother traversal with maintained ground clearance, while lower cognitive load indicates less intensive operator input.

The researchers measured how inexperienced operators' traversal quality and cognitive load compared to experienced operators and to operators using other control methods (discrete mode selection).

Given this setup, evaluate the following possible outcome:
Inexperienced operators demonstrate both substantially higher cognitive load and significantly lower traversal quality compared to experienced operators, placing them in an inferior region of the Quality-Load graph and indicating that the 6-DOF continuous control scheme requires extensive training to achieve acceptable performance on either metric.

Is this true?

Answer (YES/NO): YES